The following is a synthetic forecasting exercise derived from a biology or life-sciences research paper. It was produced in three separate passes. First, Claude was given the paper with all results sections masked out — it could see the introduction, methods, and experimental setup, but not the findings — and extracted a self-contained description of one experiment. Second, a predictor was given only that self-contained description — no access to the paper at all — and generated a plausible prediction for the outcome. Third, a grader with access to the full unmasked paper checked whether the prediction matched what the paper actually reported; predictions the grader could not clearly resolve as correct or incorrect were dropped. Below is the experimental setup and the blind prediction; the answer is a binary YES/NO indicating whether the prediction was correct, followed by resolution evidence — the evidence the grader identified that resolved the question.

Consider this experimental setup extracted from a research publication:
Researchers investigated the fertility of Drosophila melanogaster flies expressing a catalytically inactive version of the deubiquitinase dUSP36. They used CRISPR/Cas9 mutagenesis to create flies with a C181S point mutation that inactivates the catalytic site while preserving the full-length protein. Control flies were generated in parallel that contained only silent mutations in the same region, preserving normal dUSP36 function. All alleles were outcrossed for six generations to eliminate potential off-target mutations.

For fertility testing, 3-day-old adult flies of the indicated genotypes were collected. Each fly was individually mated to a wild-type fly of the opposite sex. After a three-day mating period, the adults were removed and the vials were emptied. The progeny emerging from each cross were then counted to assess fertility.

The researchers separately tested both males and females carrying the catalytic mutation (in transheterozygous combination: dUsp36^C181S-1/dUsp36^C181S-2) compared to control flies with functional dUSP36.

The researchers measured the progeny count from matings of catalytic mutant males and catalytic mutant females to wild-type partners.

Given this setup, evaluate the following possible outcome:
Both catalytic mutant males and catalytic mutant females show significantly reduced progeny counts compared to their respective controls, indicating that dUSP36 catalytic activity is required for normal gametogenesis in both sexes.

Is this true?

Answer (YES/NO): NO